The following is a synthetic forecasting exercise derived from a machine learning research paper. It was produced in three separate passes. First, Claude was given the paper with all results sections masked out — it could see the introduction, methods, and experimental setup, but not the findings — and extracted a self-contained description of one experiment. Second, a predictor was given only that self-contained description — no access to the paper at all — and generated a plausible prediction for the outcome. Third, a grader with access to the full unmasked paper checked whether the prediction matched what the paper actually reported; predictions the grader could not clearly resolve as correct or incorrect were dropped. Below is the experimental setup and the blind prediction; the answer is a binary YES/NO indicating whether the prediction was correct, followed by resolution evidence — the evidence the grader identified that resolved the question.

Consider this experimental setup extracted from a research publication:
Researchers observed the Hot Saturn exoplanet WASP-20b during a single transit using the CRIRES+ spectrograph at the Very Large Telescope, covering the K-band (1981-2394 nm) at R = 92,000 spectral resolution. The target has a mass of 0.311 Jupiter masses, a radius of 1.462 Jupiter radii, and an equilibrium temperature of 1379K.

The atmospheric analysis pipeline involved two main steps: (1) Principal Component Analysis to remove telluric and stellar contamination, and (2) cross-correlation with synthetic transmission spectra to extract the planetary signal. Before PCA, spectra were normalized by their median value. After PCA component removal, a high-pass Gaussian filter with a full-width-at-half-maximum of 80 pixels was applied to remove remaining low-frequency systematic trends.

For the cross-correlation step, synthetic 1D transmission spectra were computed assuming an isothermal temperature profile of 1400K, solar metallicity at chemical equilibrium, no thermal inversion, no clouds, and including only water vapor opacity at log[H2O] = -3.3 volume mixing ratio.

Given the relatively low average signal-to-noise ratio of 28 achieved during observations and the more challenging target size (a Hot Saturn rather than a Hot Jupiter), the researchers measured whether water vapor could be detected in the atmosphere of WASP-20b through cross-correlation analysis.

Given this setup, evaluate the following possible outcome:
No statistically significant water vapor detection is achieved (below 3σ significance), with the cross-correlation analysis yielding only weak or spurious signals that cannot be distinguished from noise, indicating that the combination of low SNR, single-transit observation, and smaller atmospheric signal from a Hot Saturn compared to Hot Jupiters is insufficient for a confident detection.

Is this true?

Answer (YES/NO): NO